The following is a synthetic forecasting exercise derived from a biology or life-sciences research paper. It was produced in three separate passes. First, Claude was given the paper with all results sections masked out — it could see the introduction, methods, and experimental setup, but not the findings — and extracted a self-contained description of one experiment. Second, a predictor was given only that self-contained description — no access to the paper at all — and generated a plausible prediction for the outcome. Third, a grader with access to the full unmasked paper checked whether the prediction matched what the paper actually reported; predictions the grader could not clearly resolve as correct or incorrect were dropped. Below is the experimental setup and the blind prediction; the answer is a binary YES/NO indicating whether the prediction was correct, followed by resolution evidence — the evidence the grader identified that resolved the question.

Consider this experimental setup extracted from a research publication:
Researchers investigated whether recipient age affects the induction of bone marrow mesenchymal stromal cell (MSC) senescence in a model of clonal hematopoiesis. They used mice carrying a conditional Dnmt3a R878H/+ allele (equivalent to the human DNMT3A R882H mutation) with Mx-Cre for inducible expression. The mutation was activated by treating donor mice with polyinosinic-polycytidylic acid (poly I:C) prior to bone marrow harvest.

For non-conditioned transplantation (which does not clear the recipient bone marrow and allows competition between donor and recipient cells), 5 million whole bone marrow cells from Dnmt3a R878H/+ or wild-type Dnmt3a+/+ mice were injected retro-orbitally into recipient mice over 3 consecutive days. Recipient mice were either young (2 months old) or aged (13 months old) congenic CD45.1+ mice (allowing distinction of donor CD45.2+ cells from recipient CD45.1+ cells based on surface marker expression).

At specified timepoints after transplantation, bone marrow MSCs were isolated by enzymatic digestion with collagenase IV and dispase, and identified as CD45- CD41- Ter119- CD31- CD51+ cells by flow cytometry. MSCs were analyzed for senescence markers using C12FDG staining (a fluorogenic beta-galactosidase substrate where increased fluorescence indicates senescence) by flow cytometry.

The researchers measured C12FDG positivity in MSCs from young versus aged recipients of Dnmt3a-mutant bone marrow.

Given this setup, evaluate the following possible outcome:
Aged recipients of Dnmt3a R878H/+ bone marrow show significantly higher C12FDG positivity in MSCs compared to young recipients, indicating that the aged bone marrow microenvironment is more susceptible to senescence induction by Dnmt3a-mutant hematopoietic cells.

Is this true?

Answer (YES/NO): NO